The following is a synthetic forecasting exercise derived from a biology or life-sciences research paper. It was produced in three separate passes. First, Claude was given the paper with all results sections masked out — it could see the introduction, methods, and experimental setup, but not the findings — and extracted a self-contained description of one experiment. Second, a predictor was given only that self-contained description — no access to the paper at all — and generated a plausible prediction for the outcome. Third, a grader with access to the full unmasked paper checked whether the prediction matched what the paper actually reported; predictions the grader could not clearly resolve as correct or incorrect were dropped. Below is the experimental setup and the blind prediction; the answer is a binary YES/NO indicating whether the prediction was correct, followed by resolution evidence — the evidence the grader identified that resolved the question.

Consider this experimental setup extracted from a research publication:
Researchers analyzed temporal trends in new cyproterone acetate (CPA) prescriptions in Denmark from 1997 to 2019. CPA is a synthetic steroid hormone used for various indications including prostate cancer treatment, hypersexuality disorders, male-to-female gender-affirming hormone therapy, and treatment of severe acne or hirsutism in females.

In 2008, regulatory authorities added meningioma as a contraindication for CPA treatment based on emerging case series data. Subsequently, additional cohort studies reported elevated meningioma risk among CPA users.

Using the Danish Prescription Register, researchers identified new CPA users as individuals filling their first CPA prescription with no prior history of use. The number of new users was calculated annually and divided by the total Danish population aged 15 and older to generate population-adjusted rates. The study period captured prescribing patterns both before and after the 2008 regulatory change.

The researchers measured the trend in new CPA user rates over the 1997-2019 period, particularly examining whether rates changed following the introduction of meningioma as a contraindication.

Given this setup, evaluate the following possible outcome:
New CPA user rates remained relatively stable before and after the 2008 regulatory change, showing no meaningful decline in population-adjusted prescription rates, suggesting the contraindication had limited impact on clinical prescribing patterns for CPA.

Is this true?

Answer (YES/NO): NO